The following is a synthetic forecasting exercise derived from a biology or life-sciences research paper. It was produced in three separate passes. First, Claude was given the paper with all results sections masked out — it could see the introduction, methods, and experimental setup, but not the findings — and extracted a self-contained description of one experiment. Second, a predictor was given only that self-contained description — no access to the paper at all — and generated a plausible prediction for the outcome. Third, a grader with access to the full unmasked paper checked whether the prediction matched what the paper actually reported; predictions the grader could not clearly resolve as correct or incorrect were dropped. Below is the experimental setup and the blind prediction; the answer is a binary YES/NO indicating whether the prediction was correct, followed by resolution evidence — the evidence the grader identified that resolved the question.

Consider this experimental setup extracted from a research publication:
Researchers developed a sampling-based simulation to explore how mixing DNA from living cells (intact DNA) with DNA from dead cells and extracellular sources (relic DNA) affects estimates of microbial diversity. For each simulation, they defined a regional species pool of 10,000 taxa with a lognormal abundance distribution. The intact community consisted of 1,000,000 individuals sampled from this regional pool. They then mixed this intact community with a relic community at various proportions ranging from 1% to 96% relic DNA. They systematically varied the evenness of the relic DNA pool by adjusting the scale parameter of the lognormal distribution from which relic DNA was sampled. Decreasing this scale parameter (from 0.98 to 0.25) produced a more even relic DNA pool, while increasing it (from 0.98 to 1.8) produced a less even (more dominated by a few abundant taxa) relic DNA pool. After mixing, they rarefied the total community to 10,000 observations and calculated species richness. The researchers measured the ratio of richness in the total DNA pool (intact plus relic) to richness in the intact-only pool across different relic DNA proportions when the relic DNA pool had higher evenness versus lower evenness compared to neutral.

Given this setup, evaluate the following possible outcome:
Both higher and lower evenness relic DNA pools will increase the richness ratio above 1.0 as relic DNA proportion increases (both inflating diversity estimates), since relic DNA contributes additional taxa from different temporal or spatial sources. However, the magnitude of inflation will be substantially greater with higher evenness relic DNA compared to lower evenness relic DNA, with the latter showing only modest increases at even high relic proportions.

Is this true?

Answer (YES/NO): NO